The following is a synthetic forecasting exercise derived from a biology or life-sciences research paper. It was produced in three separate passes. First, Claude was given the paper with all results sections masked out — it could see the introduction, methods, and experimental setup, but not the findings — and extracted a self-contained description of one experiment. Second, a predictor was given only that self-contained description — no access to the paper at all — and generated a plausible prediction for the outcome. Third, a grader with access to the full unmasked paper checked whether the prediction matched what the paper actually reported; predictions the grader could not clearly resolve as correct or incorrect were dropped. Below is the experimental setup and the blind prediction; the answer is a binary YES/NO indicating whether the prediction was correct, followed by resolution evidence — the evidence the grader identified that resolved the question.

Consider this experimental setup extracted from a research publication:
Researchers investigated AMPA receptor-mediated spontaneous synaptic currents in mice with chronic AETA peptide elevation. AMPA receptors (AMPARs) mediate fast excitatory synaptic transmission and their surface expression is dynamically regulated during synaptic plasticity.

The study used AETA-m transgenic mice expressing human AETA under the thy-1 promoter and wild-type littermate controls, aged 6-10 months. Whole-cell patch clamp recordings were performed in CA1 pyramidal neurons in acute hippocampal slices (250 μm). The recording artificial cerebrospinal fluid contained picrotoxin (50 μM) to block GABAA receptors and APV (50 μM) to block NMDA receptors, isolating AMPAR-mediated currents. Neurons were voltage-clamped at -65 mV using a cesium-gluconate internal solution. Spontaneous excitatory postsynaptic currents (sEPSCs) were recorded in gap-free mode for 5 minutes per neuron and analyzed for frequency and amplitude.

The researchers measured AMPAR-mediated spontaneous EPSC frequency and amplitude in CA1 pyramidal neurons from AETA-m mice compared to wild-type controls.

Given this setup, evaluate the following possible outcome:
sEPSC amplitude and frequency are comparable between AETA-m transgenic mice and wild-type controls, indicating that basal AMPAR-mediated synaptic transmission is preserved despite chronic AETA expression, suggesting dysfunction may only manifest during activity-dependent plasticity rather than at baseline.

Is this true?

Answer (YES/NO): YES